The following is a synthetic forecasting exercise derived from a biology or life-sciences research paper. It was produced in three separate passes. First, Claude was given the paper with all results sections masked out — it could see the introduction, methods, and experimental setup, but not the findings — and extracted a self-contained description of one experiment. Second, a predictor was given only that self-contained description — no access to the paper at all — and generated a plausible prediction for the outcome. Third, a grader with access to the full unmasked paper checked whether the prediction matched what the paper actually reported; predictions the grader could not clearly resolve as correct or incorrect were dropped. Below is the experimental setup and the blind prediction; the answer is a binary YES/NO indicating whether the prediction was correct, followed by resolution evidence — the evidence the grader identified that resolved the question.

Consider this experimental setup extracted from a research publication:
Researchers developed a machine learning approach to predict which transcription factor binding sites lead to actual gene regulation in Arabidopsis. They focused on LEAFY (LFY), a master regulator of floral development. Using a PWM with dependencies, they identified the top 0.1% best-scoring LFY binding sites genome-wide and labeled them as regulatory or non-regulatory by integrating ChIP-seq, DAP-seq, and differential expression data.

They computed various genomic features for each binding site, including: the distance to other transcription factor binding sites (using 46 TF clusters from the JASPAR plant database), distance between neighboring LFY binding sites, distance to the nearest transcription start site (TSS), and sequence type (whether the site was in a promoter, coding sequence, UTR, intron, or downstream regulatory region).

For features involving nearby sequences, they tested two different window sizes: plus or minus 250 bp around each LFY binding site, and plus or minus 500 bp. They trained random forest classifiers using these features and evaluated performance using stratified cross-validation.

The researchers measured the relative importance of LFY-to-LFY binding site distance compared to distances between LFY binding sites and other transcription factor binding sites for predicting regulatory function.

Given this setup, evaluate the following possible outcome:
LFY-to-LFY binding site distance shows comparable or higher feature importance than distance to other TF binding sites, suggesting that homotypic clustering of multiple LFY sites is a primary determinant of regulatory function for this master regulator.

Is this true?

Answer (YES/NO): YES